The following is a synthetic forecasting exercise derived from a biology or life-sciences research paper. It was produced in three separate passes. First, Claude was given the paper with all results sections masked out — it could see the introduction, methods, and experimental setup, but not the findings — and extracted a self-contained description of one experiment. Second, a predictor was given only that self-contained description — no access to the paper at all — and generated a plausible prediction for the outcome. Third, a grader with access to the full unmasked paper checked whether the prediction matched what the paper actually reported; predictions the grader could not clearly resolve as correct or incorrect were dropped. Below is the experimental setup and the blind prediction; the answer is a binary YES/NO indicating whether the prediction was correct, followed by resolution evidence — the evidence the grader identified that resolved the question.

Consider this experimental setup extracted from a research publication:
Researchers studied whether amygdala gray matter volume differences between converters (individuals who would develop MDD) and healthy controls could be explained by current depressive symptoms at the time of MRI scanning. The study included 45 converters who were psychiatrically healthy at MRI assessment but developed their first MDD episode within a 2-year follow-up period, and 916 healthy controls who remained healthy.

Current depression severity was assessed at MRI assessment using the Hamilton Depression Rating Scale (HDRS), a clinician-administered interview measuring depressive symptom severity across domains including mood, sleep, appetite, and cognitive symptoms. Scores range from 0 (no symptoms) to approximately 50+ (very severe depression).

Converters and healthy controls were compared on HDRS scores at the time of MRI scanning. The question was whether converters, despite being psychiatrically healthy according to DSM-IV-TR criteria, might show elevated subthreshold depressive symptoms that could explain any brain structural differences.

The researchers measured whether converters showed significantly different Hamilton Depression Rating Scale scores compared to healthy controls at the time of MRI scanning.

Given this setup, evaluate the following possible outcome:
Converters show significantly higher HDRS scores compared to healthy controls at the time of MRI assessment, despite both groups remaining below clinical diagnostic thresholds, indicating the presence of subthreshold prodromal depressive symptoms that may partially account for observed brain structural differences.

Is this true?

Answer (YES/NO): NO